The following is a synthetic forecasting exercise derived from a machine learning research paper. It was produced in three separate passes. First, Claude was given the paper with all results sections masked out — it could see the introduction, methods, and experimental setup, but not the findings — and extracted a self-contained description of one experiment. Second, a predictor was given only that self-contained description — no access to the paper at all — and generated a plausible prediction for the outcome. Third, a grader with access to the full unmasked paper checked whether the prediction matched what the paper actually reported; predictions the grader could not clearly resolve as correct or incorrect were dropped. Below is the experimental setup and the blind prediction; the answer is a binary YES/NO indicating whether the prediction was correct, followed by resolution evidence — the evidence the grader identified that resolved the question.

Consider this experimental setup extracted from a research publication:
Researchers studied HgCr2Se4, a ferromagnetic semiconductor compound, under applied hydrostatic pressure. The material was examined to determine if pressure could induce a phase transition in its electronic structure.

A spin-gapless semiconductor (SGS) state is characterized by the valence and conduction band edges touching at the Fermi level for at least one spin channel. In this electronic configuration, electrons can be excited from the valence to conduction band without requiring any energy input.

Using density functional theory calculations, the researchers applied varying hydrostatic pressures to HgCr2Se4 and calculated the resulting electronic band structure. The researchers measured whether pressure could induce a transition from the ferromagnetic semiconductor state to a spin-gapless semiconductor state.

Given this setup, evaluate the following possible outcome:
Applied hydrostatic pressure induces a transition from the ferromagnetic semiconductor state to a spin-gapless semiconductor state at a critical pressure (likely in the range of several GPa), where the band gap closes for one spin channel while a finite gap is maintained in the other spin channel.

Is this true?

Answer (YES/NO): YES